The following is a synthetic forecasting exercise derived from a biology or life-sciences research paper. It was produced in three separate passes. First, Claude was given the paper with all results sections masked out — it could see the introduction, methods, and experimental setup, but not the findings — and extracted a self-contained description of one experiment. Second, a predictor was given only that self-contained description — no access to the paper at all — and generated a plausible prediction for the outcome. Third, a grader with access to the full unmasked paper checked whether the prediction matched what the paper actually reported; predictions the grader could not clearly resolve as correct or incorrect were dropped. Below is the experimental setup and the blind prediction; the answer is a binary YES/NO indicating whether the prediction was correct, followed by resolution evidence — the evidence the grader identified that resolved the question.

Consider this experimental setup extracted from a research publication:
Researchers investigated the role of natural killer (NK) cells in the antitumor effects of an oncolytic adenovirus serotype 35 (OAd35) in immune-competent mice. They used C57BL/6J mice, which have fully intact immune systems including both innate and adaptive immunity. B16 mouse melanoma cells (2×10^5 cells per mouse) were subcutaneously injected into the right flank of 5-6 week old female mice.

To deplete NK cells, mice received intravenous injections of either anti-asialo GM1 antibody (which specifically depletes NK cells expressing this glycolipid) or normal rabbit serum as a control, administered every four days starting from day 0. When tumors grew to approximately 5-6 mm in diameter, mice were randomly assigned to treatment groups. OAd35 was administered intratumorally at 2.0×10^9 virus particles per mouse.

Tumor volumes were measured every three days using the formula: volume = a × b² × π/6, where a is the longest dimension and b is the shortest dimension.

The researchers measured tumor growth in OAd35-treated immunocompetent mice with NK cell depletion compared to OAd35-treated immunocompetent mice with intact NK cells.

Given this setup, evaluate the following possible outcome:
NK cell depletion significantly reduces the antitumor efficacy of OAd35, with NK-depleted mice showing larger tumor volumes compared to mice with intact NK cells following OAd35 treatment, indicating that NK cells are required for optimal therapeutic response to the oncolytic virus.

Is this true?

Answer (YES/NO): YES